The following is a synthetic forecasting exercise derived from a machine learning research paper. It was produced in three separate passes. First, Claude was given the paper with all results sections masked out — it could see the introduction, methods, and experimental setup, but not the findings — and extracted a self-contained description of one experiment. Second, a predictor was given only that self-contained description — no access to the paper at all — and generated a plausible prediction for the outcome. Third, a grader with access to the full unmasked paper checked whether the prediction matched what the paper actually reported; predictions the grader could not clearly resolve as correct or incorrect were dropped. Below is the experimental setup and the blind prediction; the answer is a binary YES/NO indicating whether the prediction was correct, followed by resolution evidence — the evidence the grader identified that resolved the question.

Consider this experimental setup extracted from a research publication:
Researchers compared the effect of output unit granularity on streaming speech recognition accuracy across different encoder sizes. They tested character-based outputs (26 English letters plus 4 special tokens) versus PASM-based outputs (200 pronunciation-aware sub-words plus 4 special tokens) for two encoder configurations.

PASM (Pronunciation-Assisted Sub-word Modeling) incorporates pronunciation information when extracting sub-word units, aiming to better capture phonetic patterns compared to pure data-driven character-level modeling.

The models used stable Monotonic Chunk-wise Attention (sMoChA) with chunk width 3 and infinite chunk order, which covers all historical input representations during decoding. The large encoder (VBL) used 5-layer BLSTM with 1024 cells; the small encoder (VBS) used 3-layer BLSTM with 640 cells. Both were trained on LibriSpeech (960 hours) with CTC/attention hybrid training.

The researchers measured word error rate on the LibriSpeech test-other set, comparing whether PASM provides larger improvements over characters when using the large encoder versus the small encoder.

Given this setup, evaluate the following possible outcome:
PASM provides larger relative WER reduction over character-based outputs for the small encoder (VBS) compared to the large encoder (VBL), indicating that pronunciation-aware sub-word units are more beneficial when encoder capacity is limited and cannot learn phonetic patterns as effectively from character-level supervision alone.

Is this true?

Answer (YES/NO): NO